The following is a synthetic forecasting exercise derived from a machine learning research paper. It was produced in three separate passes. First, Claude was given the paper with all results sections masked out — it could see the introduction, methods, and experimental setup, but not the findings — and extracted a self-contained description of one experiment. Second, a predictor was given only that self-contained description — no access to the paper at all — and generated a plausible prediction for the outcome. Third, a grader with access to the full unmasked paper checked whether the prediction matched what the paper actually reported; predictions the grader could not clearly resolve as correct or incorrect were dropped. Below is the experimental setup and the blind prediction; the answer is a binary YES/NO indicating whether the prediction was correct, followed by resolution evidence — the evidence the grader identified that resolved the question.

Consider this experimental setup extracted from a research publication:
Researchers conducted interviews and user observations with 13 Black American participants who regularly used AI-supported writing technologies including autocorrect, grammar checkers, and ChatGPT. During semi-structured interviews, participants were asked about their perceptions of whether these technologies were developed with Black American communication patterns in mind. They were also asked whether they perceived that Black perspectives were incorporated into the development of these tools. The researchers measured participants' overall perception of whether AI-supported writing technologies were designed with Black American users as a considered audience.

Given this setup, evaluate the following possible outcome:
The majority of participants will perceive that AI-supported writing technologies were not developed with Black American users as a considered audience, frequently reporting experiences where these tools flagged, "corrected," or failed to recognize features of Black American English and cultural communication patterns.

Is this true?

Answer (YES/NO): YES